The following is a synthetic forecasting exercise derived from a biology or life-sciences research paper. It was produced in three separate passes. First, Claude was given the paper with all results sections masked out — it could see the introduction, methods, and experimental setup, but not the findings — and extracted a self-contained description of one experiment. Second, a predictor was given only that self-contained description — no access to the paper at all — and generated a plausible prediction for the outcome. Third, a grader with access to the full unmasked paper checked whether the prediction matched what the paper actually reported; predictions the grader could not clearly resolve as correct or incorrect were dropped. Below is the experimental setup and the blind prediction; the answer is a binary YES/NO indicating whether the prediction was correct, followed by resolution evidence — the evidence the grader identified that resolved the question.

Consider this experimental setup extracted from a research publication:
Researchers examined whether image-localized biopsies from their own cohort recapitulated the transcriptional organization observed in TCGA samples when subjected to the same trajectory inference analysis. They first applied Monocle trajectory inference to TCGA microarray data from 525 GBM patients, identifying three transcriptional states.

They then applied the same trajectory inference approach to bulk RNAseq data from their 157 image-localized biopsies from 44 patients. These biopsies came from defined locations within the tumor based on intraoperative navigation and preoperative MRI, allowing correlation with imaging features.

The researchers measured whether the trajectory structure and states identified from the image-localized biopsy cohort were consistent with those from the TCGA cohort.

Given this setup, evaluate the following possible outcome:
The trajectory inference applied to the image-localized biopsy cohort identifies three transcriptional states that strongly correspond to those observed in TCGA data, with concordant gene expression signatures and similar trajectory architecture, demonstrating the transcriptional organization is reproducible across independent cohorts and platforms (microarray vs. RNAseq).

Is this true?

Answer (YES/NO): YES